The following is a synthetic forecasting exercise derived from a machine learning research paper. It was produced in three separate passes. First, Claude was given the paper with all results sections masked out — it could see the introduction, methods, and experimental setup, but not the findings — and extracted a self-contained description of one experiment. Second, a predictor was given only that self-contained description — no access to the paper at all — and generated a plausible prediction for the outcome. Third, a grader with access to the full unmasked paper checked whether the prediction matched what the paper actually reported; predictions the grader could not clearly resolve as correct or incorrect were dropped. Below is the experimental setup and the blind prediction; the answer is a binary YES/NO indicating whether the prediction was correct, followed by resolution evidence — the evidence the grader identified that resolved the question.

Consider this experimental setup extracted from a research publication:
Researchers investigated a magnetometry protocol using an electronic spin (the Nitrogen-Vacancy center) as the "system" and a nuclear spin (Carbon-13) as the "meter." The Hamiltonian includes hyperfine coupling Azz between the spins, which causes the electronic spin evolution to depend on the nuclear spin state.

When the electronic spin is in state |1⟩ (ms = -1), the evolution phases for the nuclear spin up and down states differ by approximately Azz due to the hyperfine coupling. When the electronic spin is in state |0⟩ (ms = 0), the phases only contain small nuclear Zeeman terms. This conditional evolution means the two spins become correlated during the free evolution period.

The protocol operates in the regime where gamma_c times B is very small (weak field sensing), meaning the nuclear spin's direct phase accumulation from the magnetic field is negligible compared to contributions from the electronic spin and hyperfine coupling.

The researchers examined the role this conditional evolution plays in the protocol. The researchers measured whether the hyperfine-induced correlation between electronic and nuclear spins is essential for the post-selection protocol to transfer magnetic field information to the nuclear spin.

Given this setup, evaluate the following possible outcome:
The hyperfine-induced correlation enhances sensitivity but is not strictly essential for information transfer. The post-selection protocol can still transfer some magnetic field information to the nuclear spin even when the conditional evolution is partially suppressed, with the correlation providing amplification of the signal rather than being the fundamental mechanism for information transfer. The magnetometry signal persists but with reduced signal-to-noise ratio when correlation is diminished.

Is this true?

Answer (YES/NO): NO